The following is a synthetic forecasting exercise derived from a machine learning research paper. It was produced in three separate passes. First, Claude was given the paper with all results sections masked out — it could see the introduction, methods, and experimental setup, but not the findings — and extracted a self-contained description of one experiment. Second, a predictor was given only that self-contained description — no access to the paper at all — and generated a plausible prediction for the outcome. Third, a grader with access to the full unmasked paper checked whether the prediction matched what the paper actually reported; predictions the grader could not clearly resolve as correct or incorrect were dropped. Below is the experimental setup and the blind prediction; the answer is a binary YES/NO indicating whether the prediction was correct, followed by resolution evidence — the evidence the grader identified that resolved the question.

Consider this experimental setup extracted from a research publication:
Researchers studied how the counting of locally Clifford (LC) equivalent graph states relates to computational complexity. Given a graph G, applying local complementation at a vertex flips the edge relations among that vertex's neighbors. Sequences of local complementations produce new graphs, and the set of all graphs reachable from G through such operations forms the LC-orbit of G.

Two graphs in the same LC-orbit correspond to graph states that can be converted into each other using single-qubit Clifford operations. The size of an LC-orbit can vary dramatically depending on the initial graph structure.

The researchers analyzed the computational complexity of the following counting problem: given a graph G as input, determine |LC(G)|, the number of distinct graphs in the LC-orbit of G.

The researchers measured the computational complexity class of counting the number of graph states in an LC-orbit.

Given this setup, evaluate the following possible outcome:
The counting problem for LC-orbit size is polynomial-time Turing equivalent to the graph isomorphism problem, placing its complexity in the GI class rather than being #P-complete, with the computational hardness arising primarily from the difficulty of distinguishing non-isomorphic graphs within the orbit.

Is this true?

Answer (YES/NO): NO